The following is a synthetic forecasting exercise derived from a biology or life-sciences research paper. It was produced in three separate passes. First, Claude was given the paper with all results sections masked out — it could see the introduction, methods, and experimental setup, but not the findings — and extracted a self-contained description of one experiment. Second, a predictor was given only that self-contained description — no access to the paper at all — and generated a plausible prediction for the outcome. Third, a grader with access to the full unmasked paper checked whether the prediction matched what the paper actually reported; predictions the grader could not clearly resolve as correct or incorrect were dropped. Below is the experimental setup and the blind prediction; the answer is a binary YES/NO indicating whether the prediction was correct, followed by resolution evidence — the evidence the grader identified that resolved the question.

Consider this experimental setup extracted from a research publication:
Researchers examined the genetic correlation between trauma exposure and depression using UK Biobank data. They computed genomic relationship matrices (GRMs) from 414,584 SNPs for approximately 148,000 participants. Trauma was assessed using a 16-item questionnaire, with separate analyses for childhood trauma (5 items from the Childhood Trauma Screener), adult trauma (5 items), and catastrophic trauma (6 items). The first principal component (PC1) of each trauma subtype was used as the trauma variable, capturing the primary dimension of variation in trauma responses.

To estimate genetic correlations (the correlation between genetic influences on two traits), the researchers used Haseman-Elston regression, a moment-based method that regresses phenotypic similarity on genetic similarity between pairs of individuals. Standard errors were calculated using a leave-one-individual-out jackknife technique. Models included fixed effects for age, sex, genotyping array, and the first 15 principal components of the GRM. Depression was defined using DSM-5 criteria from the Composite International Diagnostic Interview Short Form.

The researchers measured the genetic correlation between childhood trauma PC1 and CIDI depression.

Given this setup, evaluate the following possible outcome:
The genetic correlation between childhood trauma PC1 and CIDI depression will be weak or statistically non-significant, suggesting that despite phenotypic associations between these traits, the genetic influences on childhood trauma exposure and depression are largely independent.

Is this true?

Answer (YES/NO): NO